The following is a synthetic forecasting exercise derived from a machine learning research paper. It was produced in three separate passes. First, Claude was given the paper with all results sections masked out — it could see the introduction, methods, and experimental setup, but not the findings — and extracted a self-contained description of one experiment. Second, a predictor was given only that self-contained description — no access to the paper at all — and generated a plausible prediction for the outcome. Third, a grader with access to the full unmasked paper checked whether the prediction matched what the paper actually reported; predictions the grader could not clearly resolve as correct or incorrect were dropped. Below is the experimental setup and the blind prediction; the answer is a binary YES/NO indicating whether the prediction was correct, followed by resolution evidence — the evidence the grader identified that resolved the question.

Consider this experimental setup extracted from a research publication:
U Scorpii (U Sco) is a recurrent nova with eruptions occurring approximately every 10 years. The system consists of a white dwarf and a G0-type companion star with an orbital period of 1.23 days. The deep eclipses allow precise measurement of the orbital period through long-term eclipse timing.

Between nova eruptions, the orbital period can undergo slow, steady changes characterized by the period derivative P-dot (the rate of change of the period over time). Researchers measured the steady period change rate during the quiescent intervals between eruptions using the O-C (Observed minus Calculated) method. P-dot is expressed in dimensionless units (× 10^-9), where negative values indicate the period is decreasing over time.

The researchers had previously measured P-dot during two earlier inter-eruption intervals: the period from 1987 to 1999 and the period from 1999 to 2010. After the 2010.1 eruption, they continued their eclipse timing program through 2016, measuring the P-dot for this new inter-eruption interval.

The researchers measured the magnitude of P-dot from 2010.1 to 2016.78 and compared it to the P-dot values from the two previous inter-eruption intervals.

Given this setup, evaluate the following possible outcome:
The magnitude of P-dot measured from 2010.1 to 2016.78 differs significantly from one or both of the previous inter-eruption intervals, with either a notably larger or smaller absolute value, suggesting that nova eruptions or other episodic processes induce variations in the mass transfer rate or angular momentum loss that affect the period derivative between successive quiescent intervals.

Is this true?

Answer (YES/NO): YES